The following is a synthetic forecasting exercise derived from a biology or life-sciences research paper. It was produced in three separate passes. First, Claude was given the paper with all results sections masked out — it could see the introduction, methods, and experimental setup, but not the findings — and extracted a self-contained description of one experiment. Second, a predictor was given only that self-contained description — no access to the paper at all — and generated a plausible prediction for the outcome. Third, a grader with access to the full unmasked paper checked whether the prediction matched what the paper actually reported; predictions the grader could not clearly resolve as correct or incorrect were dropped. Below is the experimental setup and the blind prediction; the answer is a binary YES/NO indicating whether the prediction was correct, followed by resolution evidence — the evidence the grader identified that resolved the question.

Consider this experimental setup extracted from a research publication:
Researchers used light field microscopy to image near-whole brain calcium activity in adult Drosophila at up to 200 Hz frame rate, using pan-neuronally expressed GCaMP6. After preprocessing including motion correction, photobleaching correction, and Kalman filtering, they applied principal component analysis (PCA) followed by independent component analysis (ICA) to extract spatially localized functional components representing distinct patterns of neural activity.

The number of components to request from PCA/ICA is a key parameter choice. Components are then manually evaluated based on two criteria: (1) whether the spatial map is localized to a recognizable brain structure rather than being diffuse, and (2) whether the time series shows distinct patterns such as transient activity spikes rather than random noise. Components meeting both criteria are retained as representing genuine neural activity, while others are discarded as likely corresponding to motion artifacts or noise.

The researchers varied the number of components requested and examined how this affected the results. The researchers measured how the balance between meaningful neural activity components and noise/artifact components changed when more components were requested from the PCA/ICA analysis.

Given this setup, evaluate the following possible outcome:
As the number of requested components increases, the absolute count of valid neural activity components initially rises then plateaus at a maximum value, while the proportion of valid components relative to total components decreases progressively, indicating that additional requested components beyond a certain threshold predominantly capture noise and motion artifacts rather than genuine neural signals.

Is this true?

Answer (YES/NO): NO